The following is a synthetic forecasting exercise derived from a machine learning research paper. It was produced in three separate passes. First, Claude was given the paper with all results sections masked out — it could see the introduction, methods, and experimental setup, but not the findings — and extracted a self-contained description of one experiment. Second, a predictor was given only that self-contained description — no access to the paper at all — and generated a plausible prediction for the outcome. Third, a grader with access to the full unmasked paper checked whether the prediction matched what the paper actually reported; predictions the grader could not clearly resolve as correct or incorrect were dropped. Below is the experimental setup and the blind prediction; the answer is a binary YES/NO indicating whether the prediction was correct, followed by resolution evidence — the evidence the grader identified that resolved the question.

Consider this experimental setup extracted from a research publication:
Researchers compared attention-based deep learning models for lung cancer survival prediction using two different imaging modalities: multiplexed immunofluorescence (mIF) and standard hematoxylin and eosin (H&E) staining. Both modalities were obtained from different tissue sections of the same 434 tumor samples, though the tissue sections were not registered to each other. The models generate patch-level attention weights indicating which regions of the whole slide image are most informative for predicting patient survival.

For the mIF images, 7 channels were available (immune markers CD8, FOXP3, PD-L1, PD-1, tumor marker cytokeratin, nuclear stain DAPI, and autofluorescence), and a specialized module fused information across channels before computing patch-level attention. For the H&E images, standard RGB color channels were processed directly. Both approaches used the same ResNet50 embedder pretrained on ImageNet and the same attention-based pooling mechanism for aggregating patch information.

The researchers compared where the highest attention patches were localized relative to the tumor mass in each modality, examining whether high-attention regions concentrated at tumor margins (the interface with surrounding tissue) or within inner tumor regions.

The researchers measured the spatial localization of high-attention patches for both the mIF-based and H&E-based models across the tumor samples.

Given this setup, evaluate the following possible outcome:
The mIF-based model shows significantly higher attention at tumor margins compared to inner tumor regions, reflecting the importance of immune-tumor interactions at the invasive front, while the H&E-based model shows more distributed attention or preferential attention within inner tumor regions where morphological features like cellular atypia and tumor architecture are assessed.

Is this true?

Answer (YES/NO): YES